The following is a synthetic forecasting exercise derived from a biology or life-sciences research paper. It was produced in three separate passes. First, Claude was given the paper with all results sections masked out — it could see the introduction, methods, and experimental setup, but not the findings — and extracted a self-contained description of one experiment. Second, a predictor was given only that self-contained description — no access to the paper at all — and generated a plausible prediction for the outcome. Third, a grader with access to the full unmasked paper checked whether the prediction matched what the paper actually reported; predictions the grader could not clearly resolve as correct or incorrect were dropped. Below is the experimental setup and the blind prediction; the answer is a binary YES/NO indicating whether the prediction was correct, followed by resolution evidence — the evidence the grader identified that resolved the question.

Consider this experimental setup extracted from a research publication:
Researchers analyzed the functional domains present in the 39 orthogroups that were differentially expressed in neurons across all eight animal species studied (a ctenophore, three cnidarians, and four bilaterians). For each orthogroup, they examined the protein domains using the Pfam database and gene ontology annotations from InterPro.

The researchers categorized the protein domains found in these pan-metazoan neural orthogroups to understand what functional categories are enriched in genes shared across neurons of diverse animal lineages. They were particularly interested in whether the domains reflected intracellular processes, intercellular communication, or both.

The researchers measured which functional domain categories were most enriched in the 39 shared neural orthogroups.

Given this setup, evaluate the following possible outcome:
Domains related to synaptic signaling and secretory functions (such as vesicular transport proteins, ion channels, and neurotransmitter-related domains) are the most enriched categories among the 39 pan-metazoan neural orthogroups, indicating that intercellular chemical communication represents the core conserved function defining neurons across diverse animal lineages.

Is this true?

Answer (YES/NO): NO